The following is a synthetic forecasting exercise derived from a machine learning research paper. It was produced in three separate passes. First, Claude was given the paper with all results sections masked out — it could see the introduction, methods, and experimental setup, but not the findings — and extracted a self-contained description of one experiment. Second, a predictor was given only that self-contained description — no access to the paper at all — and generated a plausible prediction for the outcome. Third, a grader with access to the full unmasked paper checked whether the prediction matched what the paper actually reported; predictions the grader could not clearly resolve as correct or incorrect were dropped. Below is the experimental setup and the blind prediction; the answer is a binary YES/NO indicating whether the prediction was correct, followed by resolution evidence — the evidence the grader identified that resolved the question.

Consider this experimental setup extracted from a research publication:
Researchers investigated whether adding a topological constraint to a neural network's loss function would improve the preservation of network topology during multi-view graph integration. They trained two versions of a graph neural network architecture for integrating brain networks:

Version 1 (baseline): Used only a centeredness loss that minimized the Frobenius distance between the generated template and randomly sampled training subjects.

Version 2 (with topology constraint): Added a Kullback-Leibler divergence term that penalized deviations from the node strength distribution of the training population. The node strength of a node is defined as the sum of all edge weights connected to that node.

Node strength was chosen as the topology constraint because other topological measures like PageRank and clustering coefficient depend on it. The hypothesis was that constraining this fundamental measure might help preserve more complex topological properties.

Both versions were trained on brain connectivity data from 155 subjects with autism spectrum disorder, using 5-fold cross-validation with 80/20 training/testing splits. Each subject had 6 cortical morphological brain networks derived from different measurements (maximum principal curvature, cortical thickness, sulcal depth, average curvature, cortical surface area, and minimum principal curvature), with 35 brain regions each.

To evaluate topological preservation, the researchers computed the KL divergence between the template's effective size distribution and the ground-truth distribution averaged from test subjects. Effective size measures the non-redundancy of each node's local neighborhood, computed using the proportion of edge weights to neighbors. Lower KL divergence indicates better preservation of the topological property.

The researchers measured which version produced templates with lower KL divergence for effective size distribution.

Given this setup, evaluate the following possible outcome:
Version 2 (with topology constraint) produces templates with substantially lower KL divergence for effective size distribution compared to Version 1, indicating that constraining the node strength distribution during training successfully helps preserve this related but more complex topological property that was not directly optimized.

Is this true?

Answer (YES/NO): NO